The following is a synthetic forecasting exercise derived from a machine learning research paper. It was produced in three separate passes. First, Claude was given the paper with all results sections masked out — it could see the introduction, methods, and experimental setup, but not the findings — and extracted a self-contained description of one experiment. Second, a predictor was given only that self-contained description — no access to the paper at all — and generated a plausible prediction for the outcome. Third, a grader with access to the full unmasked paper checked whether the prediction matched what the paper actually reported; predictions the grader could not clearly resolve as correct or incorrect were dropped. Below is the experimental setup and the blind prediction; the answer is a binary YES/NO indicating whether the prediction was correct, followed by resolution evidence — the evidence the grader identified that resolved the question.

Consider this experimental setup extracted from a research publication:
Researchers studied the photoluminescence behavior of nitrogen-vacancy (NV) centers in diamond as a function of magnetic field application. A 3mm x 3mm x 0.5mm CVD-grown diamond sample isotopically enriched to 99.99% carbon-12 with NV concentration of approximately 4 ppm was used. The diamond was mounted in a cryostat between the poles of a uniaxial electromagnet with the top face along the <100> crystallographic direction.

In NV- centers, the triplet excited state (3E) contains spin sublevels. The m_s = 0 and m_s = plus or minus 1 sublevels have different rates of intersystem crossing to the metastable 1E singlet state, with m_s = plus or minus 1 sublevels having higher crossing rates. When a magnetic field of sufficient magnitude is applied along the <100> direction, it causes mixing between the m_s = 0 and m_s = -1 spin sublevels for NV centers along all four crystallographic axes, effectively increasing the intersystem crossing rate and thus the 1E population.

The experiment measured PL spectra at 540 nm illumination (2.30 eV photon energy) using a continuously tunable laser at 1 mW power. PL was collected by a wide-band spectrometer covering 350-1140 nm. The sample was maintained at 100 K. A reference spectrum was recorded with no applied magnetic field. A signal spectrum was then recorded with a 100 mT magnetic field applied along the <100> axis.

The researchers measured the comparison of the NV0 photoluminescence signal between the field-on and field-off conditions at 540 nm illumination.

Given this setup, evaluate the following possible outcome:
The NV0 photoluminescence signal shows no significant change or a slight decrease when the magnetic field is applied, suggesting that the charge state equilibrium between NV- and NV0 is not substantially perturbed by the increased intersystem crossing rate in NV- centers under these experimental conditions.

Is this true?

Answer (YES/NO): NO